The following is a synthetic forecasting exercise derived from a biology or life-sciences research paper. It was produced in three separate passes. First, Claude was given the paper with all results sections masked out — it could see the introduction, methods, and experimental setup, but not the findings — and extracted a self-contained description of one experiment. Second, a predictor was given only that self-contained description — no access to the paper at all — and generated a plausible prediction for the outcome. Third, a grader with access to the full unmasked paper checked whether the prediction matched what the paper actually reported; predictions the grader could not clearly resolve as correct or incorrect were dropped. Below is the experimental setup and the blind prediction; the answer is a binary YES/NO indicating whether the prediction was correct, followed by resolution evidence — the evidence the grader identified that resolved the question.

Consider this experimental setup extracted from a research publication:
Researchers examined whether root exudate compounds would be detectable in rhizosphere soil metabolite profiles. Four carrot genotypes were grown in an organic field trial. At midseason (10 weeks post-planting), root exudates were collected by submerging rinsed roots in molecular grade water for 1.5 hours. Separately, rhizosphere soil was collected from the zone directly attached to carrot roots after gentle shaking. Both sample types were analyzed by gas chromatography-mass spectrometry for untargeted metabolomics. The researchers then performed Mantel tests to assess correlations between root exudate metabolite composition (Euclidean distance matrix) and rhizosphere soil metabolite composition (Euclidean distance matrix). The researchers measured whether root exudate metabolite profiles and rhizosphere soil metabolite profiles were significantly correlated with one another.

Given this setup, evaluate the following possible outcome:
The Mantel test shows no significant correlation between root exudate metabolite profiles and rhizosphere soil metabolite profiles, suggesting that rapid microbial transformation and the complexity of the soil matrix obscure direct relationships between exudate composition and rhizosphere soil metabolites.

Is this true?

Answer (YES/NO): YES